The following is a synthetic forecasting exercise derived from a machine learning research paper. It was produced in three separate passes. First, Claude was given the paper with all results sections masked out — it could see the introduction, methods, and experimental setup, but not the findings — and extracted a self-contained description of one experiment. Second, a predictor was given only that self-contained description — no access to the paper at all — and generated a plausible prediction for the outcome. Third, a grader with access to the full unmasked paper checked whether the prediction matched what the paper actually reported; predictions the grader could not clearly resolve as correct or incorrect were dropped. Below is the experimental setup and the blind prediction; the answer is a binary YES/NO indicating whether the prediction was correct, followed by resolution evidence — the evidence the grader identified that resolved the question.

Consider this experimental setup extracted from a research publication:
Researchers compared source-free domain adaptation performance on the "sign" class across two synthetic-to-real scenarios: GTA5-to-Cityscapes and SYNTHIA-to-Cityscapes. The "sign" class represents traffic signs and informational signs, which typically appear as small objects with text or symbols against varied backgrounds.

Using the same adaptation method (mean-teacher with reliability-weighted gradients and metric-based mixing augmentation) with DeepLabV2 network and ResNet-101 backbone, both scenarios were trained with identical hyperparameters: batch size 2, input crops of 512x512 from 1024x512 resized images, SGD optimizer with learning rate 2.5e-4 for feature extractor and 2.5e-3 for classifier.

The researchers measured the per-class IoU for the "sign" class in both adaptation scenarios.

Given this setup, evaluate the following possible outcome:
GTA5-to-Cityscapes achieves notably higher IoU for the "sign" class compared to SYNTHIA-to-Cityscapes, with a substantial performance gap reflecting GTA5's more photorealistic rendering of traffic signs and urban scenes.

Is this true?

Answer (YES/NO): YES